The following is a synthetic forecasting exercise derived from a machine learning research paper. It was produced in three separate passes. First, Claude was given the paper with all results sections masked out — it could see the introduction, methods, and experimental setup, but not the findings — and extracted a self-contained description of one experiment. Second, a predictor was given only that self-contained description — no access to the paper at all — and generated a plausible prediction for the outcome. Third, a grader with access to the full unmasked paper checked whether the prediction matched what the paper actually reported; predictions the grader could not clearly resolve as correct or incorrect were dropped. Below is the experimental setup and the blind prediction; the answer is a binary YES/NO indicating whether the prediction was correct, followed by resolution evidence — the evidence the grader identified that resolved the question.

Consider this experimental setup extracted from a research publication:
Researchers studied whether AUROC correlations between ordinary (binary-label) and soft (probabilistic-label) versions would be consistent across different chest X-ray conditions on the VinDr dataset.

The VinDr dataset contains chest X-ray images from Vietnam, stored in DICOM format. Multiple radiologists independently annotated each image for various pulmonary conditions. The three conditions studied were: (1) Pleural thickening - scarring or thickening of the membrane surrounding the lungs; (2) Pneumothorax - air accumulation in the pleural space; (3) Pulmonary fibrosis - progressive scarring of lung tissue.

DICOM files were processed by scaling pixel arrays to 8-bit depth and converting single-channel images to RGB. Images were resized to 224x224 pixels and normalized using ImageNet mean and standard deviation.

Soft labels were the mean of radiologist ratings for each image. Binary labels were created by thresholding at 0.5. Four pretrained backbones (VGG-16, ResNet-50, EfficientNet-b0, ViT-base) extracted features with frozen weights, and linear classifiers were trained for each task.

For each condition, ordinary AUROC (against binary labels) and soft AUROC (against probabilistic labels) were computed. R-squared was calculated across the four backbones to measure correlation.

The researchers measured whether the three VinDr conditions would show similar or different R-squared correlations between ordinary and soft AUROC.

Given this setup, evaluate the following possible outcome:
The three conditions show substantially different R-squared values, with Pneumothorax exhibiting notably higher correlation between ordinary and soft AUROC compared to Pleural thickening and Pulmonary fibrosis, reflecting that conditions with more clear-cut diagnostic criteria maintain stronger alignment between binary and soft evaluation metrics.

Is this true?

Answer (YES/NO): NO